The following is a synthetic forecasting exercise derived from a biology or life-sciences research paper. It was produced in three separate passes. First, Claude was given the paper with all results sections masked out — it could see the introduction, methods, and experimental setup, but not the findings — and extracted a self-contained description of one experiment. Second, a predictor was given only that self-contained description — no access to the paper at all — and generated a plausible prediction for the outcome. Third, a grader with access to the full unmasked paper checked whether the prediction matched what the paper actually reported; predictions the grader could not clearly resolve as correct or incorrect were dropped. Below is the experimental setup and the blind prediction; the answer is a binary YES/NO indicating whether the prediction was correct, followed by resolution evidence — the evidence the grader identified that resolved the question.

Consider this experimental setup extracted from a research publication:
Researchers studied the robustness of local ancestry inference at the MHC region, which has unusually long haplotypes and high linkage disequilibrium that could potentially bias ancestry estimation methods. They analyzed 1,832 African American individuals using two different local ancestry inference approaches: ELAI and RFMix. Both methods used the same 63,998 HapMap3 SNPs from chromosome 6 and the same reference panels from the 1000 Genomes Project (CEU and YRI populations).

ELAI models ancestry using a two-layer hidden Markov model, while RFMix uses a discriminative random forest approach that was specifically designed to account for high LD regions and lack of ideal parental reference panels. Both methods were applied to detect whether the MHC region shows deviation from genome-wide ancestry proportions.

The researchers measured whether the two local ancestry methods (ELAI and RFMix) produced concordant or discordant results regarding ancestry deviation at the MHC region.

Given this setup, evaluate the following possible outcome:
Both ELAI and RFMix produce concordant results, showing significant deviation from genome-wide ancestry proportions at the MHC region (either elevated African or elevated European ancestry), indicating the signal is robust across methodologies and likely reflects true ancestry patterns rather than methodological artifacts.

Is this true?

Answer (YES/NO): YES